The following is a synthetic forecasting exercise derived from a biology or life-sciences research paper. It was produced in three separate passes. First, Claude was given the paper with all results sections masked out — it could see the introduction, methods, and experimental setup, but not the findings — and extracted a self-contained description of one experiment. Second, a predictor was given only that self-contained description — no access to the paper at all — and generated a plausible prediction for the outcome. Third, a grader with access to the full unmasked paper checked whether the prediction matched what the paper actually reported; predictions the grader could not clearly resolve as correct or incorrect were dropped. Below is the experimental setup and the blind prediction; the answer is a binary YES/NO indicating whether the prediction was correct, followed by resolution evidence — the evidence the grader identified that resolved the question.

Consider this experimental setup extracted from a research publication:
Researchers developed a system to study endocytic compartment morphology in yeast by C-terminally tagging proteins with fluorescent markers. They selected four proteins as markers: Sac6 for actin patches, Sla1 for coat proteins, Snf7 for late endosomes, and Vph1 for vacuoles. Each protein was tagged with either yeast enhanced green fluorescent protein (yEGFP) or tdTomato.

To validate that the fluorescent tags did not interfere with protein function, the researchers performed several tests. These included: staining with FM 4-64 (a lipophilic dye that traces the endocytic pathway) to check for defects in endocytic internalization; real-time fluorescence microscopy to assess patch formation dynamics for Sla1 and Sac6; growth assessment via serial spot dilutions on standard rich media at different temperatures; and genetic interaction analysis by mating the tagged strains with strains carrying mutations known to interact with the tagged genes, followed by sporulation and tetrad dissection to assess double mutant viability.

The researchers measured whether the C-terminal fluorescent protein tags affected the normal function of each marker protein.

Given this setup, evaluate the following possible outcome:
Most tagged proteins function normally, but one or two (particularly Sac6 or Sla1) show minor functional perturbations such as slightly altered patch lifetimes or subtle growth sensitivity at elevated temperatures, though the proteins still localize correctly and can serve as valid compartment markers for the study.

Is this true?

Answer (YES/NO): NO